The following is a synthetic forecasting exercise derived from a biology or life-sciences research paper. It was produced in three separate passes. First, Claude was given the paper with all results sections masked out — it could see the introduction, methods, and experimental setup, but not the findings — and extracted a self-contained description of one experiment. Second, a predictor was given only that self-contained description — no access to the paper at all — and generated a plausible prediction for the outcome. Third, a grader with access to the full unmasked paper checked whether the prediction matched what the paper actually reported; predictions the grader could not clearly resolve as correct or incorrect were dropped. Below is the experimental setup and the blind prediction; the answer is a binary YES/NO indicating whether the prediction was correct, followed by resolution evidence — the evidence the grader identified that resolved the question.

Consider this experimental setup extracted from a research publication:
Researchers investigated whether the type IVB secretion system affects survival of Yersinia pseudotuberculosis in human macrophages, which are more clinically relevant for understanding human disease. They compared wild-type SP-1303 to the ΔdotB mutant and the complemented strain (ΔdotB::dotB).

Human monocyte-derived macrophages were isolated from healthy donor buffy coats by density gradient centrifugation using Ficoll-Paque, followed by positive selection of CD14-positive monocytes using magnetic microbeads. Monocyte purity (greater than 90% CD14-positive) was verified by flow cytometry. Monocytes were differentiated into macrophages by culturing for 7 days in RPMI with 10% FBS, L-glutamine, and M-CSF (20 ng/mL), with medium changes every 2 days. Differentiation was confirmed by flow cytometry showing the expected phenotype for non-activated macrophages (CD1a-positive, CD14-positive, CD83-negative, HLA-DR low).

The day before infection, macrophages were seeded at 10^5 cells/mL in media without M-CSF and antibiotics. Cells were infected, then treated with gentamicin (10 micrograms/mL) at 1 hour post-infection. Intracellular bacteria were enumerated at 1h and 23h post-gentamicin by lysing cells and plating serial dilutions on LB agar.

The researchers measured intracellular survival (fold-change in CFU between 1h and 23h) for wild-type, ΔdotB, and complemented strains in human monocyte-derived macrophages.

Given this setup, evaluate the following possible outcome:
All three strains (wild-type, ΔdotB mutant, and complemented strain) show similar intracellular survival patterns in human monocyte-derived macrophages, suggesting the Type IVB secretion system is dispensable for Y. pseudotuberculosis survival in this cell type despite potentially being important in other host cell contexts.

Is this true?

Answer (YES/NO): YES